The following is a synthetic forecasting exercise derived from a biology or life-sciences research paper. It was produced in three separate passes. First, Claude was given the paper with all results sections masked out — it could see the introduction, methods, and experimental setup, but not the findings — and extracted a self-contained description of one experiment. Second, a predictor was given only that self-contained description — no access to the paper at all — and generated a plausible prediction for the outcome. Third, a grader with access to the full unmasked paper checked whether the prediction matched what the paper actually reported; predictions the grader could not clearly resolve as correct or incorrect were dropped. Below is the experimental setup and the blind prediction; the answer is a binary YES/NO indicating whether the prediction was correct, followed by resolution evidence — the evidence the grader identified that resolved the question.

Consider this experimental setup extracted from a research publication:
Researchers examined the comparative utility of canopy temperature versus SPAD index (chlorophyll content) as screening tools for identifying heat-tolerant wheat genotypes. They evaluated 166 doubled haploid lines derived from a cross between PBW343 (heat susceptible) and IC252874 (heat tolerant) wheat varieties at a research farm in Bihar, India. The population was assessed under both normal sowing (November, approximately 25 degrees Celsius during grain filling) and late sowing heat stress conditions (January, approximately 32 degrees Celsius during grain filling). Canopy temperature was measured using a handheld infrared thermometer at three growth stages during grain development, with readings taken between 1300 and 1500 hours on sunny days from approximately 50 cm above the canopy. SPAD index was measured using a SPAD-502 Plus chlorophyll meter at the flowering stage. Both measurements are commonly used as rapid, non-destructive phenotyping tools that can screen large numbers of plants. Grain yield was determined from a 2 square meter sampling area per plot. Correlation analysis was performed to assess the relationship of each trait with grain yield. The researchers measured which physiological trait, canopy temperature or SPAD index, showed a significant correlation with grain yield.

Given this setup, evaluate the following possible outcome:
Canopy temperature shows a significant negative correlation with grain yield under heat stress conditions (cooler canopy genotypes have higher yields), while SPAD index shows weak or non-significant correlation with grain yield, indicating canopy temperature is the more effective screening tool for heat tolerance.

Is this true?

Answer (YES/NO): NO